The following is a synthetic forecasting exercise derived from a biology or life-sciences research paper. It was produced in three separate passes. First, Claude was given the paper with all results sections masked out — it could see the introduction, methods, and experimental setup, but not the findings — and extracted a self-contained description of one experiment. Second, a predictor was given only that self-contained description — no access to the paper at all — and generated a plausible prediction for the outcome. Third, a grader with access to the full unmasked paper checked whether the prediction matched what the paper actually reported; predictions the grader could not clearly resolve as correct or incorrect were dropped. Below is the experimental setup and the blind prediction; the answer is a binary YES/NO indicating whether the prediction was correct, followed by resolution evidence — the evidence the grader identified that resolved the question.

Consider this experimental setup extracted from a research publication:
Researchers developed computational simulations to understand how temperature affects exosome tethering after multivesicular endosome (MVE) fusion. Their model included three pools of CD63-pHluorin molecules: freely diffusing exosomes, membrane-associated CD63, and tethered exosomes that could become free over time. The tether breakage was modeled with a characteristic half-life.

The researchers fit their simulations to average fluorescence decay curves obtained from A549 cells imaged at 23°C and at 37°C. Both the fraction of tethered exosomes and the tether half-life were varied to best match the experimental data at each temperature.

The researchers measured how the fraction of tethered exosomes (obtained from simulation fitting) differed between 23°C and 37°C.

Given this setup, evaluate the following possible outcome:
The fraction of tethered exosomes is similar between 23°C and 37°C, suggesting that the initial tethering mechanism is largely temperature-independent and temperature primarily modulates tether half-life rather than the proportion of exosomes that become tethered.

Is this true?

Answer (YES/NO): NO